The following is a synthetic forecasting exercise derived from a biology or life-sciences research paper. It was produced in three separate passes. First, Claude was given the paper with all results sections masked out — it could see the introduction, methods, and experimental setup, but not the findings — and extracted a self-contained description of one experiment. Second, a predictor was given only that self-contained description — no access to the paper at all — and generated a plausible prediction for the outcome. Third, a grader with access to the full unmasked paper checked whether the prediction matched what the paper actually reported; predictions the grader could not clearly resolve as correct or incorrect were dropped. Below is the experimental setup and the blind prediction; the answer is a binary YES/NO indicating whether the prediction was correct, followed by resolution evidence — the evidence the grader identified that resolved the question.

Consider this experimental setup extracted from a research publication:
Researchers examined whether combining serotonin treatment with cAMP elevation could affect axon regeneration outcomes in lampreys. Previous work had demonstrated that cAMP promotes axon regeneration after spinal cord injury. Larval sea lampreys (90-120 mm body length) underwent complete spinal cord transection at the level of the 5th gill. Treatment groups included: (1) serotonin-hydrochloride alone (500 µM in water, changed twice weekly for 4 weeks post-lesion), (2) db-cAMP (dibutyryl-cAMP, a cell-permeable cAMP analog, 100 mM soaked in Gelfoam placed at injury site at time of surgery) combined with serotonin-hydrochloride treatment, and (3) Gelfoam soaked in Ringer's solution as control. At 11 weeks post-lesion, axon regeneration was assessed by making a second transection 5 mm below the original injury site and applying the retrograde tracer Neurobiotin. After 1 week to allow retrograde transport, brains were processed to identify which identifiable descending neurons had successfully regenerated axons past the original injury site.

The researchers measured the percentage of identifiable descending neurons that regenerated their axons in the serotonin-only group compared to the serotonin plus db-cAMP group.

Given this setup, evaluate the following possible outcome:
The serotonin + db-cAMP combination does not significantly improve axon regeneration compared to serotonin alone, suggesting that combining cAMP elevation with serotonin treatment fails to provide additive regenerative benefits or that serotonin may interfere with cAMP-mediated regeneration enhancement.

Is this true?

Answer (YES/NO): NO